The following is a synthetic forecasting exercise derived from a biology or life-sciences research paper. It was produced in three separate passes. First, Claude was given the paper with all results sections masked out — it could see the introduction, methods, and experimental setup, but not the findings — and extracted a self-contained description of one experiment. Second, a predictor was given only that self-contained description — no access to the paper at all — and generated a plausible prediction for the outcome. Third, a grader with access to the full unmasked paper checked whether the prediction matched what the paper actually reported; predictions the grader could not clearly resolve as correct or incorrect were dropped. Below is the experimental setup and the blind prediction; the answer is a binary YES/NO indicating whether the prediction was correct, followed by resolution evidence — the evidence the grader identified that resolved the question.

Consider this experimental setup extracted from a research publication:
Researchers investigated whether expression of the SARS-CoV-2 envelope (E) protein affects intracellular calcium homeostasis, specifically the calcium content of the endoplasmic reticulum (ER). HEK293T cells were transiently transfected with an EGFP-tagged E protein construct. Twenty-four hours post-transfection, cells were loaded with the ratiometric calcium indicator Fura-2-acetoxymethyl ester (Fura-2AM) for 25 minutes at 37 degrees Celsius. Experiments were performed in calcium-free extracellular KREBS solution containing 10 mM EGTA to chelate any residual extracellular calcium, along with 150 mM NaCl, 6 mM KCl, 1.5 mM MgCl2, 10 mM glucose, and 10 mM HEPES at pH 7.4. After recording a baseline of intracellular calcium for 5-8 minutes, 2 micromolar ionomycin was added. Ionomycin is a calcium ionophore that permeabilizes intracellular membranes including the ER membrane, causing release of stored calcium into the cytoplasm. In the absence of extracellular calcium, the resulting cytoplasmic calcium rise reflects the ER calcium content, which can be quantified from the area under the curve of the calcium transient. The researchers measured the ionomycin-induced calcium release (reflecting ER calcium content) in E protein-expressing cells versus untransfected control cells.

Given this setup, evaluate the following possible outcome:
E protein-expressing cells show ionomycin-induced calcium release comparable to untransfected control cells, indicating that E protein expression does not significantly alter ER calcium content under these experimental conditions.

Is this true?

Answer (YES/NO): NO